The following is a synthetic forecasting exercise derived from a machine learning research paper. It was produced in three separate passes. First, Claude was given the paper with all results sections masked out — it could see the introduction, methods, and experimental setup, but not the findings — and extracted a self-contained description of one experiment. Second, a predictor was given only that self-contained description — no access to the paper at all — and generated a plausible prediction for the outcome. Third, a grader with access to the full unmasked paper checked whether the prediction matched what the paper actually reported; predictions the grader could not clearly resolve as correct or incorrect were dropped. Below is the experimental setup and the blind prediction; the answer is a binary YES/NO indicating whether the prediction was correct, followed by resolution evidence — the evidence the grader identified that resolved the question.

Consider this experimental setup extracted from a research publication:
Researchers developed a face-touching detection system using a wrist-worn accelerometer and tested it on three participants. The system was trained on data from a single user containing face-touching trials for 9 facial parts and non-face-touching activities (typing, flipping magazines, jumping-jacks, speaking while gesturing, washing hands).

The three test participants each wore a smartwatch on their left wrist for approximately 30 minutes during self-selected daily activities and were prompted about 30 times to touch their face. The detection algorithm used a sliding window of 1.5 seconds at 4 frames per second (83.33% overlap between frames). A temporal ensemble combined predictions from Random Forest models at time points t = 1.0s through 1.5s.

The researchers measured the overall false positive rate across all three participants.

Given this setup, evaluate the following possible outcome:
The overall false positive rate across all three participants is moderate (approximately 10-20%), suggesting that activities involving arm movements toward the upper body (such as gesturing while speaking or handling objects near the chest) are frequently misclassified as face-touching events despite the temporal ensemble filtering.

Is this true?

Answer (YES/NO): NO